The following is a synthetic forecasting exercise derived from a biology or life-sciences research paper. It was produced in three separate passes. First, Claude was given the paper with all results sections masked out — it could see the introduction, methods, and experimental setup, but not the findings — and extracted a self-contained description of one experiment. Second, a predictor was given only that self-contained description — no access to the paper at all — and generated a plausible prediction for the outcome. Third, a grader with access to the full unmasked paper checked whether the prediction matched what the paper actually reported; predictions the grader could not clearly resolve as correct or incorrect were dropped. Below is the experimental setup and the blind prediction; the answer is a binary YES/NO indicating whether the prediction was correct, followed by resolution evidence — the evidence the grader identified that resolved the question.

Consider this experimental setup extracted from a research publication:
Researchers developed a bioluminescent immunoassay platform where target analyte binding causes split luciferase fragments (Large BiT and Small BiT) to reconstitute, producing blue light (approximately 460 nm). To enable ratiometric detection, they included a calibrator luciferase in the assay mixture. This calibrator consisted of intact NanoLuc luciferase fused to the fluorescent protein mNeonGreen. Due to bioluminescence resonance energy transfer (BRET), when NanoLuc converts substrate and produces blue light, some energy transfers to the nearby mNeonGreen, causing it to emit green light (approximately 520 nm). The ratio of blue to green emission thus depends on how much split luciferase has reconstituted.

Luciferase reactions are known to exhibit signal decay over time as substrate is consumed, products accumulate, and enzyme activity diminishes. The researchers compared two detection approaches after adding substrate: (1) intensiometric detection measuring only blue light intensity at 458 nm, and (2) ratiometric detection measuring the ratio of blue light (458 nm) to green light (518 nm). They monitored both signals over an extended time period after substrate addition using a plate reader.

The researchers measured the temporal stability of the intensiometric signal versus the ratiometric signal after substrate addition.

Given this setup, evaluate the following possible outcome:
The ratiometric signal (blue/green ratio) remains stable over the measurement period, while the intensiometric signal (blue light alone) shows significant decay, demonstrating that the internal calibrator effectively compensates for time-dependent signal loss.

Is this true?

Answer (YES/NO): YES